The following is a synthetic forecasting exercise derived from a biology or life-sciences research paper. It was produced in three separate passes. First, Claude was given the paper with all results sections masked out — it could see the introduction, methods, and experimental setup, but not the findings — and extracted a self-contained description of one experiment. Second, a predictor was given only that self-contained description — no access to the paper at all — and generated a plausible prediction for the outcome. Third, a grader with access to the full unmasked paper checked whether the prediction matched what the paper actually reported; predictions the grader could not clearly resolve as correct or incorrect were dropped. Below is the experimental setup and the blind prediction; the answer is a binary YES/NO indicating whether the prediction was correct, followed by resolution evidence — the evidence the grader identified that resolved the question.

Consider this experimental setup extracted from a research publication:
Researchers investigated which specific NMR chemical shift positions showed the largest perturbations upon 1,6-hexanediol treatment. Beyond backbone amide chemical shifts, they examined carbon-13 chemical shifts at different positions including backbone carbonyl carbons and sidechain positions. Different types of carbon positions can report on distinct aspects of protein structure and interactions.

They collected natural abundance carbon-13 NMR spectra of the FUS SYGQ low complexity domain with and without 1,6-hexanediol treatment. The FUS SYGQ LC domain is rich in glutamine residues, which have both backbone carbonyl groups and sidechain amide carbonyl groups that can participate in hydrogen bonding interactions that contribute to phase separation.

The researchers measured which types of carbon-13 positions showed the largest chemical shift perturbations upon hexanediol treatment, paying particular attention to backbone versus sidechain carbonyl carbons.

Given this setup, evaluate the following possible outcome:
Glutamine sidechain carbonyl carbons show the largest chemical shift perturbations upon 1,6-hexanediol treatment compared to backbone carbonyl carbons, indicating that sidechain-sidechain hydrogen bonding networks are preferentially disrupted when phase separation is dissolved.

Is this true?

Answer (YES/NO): NO